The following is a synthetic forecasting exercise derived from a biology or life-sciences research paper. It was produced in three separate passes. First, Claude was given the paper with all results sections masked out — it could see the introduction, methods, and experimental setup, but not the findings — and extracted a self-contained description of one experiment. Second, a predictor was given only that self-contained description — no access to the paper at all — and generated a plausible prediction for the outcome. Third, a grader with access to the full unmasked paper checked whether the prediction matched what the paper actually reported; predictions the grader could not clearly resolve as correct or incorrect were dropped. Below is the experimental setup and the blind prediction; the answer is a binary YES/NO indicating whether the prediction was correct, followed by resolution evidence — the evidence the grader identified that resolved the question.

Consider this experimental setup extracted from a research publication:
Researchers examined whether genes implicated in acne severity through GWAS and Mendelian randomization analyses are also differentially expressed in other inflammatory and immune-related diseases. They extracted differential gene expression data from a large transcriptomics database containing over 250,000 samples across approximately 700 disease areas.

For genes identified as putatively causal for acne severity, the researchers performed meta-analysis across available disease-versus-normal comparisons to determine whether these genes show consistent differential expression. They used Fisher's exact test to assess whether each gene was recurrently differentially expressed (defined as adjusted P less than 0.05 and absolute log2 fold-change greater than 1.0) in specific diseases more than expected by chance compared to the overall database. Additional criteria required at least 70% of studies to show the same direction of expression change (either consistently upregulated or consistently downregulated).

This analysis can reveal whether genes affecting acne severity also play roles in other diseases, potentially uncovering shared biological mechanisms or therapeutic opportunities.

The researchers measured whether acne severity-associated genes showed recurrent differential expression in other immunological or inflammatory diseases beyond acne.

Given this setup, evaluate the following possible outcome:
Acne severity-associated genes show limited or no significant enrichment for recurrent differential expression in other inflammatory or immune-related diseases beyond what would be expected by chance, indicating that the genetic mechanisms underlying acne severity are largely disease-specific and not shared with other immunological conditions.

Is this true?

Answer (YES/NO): NO